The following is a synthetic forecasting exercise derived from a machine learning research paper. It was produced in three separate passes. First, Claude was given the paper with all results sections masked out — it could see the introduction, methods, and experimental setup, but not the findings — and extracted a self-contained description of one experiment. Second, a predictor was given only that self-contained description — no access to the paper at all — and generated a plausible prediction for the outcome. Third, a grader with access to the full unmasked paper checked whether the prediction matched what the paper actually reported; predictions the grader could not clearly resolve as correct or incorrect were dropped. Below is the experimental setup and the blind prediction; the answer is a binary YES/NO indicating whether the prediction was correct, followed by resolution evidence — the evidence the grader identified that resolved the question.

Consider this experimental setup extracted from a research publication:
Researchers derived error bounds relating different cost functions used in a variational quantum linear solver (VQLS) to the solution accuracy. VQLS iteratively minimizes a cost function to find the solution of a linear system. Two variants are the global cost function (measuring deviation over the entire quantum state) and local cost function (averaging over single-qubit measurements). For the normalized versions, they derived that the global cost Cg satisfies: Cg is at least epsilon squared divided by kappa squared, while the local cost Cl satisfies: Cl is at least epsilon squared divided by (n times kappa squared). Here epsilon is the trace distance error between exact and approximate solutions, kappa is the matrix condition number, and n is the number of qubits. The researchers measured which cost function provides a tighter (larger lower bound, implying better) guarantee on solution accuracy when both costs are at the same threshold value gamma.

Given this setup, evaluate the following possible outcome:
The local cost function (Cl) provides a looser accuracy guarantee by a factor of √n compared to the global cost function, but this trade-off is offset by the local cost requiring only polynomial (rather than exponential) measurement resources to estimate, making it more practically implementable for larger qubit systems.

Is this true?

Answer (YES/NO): NO